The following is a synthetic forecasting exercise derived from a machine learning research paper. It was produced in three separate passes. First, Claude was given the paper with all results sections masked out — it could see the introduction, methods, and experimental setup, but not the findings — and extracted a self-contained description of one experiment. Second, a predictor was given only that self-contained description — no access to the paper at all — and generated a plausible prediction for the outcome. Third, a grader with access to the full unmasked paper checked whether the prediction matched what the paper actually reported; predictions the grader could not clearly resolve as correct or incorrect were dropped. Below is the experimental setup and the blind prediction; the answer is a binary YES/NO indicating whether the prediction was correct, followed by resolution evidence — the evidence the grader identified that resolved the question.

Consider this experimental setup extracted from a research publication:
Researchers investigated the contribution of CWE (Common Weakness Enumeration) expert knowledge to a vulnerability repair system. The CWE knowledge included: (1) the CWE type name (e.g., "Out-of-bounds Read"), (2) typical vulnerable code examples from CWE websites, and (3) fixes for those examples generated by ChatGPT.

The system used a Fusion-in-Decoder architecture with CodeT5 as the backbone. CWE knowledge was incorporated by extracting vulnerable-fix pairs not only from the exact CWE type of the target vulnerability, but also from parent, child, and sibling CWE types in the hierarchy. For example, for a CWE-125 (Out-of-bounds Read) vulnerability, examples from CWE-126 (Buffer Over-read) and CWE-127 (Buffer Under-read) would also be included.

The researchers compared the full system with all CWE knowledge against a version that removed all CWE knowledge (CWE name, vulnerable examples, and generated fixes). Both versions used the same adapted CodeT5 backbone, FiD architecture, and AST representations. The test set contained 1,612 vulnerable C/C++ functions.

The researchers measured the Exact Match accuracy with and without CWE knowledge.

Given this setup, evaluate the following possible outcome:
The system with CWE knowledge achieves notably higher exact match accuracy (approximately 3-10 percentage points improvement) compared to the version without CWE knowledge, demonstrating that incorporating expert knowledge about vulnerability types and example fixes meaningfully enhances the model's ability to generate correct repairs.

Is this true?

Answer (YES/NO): NO